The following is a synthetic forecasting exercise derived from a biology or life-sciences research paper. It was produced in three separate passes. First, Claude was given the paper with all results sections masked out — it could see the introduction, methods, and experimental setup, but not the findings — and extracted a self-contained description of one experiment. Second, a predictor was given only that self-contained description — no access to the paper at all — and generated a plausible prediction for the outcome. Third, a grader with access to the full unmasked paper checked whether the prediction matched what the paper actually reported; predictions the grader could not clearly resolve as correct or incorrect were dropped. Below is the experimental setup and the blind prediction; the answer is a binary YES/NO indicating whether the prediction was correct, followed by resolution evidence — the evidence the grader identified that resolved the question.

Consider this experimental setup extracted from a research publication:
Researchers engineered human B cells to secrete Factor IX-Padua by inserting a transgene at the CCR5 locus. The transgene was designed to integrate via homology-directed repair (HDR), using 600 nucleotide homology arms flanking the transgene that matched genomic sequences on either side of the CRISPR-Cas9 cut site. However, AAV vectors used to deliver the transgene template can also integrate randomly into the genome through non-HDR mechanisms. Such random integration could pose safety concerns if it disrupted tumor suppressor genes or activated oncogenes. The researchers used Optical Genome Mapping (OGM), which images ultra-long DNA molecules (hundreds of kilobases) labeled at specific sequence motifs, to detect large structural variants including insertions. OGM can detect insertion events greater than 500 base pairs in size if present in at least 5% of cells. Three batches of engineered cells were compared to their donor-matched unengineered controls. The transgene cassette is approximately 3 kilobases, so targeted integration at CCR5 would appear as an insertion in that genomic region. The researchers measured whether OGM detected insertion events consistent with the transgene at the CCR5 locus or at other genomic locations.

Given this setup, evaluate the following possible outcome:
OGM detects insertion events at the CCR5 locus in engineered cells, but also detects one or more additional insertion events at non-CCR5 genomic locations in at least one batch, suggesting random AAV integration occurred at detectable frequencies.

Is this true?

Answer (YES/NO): NO